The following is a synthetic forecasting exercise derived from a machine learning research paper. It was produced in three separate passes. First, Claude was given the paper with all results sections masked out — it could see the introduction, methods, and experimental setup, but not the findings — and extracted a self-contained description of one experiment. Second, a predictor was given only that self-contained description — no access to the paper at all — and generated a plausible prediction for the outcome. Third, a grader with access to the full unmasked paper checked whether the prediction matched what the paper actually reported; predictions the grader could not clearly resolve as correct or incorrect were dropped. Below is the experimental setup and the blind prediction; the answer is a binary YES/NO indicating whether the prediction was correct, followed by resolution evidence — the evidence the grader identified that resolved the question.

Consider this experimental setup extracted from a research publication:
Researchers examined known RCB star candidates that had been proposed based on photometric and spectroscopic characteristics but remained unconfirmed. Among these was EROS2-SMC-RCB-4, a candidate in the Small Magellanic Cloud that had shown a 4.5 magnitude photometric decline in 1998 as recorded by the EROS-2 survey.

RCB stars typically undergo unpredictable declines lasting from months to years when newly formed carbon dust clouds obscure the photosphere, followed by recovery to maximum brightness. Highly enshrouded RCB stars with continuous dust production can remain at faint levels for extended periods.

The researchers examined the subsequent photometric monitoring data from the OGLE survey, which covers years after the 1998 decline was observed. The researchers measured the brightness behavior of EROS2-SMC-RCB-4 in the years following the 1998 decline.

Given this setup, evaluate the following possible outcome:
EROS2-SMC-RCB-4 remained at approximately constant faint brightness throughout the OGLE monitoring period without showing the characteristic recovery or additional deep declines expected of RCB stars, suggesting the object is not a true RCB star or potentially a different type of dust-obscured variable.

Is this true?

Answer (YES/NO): NO